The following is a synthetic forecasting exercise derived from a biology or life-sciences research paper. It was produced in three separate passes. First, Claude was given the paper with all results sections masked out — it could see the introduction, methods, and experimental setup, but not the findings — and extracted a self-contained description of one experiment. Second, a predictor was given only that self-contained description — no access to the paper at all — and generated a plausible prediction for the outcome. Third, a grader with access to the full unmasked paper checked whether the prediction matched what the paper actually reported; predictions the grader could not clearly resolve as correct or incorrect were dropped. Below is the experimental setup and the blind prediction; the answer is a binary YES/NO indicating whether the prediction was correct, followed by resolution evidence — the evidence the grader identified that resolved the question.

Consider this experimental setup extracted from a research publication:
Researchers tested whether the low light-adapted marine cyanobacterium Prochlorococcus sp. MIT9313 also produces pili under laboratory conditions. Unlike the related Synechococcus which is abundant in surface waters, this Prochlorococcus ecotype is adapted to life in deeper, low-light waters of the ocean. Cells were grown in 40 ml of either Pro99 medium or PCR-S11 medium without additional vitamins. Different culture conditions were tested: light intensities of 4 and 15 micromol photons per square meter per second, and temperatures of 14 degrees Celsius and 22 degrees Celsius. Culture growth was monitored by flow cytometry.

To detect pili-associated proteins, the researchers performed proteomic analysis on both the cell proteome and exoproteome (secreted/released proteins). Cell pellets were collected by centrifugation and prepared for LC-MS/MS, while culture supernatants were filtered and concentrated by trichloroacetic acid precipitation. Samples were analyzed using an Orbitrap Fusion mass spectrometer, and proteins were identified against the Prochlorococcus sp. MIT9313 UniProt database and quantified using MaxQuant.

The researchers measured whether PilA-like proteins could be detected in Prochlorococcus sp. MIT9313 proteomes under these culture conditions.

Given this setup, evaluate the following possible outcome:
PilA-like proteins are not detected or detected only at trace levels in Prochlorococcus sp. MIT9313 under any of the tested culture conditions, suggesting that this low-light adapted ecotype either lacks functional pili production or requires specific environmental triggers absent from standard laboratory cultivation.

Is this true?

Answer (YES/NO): NO